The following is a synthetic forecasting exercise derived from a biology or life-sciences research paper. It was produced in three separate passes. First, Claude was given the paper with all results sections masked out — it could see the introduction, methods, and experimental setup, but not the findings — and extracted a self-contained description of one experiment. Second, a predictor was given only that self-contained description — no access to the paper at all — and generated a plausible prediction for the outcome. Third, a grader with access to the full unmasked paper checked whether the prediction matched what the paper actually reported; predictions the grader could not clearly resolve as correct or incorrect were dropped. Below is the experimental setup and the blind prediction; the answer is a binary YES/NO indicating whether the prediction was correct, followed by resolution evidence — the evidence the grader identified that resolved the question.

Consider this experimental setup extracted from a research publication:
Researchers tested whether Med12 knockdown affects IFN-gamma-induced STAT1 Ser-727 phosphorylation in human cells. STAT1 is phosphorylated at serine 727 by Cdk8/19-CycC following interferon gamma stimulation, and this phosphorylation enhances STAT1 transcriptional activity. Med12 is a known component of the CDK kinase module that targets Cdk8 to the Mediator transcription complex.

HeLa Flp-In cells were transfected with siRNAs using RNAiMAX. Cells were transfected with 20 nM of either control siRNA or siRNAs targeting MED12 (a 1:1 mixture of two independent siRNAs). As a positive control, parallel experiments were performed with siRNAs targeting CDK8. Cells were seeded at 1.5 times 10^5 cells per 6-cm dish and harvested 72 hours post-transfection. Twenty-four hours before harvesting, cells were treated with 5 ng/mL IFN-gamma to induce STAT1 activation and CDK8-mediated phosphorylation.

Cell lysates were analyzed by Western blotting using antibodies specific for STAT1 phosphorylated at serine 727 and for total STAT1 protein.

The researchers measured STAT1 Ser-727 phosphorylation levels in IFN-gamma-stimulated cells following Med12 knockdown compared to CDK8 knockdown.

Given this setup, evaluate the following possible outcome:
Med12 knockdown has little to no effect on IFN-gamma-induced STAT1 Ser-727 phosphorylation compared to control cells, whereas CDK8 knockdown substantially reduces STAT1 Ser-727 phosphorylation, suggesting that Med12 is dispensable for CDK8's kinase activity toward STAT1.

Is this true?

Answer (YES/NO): NO